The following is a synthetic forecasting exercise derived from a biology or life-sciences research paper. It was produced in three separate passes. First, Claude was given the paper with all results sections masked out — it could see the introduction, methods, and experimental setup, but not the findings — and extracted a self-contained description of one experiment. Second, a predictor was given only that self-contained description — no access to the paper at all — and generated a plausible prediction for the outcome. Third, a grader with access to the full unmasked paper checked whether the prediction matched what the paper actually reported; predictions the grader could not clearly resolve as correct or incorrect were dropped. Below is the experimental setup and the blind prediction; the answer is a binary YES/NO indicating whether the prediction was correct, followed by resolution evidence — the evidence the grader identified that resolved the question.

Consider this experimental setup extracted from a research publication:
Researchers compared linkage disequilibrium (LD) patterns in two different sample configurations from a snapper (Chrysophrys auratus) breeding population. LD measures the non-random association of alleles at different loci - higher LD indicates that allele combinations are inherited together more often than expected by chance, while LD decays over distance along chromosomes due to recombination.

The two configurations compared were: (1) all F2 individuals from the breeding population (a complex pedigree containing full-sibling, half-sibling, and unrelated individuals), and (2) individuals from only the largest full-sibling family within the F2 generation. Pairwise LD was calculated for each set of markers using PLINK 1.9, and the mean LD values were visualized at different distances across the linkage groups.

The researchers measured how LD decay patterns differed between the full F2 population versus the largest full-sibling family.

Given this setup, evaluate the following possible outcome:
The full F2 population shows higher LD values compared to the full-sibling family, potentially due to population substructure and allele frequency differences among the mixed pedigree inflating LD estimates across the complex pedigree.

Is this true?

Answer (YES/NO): NO